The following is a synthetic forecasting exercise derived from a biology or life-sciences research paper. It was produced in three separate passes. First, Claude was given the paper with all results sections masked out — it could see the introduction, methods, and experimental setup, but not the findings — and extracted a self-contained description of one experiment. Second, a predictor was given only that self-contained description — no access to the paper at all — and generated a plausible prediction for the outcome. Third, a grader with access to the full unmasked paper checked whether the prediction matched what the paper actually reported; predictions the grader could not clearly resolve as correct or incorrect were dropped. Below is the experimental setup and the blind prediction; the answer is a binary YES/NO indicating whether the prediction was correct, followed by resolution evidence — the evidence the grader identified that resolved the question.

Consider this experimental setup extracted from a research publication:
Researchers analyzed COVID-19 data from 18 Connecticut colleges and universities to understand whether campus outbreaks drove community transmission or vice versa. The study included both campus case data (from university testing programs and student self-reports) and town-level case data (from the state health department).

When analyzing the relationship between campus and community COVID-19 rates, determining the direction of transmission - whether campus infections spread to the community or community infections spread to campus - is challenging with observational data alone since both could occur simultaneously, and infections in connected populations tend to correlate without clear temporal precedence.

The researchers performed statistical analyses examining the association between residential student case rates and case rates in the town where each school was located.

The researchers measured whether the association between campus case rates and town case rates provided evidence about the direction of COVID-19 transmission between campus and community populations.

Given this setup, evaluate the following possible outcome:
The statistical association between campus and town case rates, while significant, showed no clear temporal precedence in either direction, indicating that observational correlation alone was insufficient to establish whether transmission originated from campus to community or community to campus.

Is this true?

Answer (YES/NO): YES